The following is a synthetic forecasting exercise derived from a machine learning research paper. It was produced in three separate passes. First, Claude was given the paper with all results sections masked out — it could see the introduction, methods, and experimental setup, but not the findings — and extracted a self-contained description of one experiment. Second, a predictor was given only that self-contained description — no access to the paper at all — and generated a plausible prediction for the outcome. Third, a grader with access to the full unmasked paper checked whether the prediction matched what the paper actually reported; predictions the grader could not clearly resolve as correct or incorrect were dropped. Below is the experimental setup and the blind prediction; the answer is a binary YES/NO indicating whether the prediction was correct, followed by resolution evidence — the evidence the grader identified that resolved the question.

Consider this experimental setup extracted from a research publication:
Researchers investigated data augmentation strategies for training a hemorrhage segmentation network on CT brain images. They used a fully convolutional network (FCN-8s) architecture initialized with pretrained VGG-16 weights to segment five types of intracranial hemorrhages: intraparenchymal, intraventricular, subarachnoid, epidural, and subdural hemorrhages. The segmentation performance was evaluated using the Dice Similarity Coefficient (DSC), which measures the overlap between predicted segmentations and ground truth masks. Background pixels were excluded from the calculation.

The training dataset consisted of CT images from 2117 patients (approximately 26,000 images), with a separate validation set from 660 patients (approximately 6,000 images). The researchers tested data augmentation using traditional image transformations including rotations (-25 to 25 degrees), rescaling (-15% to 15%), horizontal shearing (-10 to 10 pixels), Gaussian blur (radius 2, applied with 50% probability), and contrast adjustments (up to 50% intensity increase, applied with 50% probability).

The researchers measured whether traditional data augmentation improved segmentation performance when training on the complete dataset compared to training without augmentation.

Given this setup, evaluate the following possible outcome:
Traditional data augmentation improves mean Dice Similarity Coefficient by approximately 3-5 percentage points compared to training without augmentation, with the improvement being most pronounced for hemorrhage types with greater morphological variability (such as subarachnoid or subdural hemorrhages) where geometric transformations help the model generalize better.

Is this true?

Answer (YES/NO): NO